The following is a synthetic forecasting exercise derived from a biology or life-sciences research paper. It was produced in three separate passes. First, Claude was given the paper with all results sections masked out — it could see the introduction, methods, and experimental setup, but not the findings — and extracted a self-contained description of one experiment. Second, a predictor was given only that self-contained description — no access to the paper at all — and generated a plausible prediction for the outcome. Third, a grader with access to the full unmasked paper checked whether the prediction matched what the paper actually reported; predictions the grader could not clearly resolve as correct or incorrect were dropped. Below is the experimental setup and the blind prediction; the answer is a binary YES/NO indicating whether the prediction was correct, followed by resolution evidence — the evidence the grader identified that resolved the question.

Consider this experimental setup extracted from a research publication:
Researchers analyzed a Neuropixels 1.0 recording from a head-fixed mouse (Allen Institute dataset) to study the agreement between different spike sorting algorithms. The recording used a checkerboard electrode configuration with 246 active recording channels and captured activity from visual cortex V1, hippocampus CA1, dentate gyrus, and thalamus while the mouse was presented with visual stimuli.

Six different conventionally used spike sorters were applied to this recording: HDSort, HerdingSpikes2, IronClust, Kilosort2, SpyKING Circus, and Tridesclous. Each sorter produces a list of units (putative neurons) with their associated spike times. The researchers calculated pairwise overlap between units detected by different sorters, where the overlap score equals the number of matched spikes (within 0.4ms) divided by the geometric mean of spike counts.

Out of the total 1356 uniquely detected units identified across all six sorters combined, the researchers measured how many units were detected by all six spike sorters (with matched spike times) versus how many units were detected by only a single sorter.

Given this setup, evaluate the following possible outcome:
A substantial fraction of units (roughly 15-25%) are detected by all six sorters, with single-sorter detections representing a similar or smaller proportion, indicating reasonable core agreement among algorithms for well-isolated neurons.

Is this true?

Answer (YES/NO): NO